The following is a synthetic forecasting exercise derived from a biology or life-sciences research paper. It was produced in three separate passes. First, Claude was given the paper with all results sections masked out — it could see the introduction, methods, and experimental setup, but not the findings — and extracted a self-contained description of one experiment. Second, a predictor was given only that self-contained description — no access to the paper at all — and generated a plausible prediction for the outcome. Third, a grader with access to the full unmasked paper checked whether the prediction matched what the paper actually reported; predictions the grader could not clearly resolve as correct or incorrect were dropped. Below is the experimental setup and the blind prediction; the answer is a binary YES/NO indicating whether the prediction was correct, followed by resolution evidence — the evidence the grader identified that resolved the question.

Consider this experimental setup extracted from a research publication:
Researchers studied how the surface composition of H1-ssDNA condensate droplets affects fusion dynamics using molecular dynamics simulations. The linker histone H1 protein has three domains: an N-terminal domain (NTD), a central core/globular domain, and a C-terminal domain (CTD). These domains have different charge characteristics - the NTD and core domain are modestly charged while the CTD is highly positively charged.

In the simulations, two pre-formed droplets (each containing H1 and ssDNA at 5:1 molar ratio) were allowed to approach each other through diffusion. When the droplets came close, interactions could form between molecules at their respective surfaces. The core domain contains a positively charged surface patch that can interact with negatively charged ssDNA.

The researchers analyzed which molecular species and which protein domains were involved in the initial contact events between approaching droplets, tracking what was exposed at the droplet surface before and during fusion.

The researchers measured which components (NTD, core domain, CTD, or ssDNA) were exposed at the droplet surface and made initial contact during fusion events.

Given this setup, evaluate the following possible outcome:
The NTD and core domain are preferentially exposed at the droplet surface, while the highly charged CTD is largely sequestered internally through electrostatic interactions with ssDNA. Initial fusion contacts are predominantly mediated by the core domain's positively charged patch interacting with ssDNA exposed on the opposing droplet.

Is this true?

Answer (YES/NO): YES